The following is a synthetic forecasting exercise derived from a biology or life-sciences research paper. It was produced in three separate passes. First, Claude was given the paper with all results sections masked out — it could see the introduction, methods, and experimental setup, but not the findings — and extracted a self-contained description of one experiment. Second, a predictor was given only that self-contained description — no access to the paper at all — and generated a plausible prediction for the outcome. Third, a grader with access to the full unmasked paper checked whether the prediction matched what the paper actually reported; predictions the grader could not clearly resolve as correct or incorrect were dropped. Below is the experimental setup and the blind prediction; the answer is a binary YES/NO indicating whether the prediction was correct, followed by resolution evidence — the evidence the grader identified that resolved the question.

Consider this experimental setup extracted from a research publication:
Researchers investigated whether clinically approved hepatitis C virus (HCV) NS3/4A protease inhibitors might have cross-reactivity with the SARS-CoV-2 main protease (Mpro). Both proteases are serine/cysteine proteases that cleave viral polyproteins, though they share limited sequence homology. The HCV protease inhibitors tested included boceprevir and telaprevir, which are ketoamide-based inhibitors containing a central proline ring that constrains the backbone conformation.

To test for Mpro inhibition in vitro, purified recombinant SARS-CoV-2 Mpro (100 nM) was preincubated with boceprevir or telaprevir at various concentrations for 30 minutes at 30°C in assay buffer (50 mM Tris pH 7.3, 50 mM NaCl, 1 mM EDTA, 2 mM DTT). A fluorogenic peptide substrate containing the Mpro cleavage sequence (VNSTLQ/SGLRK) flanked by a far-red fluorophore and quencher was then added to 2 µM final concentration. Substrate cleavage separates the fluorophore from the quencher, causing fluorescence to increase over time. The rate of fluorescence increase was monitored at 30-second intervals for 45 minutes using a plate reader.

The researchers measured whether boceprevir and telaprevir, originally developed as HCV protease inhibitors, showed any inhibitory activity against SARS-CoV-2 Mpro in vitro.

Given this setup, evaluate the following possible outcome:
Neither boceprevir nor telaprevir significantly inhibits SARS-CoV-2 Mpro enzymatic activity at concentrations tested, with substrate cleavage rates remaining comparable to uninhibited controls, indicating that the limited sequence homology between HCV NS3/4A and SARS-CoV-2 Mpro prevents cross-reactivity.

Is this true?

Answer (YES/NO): NO